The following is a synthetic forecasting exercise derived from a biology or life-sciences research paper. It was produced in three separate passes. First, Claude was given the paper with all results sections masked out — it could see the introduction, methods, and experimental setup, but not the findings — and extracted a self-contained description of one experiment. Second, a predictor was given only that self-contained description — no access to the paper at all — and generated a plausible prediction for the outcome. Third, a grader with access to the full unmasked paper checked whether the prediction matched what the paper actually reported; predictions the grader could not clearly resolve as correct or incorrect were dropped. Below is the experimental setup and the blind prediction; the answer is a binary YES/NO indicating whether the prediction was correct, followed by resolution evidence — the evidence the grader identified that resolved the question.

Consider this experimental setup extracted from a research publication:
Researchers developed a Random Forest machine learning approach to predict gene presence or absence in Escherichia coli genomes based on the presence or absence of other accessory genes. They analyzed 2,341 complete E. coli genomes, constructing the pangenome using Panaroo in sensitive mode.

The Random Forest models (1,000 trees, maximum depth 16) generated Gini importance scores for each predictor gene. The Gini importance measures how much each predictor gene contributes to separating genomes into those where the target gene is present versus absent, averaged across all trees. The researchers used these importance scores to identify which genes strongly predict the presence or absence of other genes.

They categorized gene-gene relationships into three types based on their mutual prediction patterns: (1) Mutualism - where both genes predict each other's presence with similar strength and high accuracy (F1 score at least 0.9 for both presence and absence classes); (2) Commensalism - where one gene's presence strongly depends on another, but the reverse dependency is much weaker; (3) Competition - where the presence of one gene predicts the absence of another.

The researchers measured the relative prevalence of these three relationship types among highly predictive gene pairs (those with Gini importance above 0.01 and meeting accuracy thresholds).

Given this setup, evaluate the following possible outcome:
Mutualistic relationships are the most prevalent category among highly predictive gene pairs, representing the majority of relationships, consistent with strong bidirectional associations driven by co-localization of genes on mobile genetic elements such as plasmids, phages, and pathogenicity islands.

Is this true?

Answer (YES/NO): YES